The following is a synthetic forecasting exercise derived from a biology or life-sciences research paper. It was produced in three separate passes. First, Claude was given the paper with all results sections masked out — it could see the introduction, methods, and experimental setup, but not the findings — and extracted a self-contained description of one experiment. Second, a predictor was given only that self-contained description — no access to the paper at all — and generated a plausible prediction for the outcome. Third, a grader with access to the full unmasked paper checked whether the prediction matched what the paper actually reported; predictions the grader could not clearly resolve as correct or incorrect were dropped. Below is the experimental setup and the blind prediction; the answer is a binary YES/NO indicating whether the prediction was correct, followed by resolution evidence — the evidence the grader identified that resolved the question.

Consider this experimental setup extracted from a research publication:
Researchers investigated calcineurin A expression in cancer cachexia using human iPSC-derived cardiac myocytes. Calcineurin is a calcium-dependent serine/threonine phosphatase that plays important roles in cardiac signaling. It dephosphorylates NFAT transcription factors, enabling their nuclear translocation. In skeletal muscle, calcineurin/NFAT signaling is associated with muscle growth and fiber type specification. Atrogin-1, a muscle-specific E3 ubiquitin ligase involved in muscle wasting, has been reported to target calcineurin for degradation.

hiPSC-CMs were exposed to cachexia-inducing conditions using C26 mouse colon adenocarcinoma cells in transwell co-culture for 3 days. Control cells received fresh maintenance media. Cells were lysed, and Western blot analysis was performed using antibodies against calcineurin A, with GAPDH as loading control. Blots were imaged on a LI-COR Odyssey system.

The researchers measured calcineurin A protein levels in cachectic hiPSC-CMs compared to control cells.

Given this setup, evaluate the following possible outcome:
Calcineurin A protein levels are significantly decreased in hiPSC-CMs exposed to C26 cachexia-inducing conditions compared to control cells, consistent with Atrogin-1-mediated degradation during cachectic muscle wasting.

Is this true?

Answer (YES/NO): YES